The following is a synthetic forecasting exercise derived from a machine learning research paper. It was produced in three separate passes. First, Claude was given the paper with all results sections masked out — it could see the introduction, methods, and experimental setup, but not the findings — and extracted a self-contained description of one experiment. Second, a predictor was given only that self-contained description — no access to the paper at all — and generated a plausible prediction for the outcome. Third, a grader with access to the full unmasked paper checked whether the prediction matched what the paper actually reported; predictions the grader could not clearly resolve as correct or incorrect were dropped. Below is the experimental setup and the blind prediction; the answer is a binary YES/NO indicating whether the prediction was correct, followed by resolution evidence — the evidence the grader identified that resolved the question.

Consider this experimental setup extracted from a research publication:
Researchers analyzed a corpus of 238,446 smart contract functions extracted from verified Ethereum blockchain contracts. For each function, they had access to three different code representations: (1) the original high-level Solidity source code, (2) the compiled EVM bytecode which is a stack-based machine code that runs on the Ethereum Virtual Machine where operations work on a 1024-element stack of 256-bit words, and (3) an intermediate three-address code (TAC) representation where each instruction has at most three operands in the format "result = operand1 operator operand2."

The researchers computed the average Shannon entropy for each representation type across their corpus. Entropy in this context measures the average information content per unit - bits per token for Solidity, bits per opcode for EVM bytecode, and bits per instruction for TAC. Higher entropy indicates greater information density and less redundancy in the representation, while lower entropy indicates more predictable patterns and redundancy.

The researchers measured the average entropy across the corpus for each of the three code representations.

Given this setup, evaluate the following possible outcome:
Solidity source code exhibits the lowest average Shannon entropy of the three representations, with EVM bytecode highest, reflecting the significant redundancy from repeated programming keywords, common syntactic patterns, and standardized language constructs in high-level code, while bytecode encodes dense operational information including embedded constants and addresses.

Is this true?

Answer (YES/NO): YES